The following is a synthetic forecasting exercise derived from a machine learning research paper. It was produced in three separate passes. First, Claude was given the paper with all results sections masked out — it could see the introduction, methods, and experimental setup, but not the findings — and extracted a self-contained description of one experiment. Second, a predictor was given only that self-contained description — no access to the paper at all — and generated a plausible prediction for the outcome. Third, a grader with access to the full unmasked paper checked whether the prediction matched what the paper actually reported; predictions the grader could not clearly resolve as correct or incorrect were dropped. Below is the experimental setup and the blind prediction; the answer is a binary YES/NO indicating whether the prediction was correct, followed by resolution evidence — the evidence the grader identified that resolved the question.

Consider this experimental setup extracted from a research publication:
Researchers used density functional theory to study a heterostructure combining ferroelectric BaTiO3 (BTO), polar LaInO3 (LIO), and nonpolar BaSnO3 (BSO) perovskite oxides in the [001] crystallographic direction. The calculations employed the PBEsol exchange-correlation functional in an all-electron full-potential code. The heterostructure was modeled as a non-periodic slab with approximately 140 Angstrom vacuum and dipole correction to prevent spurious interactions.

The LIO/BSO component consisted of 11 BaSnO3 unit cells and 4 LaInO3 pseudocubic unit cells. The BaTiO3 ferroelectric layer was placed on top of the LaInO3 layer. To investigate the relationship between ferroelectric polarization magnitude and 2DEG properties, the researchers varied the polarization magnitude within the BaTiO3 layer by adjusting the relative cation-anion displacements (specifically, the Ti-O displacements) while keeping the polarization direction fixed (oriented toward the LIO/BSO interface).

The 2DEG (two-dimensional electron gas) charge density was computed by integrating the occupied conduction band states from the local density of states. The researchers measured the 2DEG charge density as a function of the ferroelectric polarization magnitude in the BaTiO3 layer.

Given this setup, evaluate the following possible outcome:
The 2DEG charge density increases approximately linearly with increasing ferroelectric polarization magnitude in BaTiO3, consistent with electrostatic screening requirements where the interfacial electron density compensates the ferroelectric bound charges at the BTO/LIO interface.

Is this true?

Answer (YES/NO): YES